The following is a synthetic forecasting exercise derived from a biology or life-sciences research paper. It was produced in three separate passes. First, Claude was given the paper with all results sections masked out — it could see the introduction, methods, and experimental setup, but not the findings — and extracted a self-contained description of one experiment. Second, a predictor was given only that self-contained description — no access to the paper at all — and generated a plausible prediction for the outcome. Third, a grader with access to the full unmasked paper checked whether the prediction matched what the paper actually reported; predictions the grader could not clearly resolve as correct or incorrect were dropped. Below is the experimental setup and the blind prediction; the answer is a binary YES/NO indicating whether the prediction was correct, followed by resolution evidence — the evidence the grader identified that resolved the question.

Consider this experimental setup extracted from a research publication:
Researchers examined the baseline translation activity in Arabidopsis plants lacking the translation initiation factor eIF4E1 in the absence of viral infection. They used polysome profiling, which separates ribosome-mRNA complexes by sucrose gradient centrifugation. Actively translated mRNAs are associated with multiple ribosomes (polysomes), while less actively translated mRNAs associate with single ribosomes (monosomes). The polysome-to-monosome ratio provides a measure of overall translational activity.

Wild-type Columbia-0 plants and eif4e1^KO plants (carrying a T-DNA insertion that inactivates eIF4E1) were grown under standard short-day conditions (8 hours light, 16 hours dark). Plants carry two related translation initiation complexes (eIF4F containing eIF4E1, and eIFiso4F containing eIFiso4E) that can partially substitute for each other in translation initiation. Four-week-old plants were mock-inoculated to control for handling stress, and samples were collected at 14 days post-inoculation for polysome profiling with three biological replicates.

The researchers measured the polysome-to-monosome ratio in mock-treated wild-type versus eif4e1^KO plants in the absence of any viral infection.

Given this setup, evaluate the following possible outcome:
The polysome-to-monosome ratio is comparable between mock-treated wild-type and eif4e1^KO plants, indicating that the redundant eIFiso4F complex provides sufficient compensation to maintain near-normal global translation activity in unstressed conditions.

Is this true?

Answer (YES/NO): YES